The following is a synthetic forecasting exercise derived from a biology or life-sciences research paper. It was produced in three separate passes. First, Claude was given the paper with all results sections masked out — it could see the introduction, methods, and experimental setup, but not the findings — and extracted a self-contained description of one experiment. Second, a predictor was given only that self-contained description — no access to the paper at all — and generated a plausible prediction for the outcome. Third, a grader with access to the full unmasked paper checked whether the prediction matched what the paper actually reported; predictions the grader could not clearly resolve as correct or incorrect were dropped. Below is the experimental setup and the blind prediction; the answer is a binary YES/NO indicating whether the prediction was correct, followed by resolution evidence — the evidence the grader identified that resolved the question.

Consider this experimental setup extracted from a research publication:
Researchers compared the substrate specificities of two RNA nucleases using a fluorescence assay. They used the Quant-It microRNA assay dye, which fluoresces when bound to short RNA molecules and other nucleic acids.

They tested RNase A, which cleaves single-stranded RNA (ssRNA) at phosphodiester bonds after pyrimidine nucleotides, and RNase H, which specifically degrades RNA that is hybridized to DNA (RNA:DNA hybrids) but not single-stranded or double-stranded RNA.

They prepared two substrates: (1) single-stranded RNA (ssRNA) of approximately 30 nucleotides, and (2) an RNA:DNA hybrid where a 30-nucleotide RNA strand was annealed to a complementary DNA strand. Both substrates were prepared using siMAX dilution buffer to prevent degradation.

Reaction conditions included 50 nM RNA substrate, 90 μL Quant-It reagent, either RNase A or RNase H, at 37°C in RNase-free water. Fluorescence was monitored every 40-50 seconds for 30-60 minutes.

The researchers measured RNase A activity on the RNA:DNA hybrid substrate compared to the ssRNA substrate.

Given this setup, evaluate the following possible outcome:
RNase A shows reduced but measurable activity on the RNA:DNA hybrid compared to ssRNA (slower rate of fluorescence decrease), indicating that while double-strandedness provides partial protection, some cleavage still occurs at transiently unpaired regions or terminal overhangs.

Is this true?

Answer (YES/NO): NO